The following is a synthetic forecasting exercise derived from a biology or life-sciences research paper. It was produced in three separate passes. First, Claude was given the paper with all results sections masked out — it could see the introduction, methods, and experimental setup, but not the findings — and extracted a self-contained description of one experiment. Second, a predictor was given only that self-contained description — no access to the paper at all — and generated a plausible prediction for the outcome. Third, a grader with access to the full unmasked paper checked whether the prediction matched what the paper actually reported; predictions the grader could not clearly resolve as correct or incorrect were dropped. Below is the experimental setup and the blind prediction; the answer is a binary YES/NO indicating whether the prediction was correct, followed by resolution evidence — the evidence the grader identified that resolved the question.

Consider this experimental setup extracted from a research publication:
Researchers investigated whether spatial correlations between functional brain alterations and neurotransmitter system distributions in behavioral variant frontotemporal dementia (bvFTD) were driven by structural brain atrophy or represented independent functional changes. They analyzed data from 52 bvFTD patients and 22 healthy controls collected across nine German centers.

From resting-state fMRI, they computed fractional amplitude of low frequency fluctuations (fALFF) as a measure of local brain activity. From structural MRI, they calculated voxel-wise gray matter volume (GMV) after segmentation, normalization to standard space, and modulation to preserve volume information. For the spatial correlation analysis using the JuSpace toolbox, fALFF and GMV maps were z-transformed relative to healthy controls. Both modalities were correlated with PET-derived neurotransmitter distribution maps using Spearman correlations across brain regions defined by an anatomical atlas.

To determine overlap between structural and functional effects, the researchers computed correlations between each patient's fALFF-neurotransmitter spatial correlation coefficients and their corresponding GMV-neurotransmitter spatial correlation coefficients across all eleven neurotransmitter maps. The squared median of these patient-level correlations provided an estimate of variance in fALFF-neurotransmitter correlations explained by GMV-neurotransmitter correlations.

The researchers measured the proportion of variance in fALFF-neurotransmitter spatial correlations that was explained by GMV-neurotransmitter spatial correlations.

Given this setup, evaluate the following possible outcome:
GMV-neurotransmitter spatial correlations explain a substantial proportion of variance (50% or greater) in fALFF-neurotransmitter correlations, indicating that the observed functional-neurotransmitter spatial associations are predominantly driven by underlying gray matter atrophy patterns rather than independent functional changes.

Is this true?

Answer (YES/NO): NO